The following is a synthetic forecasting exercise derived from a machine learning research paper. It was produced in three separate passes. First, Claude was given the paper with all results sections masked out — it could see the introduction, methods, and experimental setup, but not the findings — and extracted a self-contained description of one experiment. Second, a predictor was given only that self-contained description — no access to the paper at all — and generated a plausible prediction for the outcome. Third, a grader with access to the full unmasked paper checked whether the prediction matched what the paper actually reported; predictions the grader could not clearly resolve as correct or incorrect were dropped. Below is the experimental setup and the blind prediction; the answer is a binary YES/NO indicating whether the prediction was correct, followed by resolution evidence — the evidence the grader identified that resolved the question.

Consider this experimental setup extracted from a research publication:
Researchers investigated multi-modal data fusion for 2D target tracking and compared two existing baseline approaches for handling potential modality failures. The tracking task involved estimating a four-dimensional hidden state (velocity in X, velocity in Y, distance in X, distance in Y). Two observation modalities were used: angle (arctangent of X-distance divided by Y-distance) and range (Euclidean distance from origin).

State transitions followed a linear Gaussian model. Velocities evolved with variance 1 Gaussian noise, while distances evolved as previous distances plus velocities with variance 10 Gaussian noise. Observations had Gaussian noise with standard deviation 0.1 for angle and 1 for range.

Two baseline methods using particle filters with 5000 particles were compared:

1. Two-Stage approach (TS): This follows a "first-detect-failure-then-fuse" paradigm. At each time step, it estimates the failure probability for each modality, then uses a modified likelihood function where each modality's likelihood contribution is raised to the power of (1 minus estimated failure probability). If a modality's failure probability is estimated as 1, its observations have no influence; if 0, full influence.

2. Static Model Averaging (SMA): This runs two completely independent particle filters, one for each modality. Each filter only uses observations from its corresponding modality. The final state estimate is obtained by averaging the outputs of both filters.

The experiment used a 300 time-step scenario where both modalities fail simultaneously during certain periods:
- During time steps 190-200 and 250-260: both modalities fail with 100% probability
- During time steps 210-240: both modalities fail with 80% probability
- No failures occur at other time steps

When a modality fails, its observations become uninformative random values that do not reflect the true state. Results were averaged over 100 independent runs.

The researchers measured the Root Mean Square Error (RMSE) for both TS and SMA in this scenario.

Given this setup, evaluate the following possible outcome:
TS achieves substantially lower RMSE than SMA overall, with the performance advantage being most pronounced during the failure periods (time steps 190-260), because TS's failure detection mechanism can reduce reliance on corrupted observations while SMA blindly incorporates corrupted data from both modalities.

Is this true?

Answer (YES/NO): NO